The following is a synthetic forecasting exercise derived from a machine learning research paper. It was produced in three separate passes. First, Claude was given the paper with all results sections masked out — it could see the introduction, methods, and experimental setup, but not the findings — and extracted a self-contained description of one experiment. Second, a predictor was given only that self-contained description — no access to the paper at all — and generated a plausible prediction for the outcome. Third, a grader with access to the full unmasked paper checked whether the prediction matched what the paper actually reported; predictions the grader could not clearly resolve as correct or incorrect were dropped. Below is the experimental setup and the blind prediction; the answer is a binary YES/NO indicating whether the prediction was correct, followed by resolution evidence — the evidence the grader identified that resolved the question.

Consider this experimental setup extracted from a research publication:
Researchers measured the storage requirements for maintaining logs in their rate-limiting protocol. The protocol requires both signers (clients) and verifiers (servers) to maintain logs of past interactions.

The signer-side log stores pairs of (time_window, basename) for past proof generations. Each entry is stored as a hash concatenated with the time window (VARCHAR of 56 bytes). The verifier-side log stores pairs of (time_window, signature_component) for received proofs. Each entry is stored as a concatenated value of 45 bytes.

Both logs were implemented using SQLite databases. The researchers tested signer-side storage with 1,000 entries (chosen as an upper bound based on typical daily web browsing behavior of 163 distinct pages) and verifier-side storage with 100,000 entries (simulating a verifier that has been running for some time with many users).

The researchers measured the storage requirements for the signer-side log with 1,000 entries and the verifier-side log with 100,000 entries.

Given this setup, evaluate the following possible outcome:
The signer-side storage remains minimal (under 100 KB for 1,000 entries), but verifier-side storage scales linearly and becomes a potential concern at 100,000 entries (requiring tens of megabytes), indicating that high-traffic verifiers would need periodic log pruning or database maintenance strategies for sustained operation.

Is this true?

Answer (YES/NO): NO